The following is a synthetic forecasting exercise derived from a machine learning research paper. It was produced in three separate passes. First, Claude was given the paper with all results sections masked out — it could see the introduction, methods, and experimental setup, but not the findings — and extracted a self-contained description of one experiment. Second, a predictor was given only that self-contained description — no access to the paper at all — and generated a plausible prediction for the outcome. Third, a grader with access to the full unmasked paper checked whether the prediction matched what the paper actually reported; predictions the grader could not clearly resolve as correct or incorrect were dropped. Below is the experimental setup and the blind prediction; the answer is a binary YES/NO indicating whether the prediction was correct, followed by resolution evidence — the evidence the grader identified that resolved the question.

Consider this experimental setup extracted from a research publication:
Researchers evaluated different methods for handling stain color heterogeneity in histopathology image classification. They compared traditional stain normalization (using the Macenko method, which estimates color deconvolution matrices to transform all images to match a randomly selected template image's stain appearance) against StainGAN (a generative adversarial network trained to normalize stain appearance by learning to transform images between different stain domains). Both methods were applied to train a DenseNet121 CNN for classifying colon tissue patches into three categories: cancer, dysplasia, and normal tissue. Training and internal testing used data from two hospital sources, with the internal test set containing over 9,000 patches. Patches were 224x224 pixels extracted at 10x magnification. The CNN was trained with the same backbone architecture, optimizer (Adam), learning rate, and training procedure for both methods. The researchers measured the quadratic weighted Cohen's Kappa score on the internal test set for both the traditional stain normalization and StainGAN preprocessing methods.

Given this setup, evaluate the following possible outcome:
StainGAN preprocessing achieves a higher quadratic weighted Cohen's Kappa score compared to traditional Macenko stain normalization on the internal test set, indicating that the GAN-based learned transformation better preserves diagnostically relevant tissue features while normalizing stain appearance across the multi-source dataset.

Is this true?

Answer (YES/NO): NO